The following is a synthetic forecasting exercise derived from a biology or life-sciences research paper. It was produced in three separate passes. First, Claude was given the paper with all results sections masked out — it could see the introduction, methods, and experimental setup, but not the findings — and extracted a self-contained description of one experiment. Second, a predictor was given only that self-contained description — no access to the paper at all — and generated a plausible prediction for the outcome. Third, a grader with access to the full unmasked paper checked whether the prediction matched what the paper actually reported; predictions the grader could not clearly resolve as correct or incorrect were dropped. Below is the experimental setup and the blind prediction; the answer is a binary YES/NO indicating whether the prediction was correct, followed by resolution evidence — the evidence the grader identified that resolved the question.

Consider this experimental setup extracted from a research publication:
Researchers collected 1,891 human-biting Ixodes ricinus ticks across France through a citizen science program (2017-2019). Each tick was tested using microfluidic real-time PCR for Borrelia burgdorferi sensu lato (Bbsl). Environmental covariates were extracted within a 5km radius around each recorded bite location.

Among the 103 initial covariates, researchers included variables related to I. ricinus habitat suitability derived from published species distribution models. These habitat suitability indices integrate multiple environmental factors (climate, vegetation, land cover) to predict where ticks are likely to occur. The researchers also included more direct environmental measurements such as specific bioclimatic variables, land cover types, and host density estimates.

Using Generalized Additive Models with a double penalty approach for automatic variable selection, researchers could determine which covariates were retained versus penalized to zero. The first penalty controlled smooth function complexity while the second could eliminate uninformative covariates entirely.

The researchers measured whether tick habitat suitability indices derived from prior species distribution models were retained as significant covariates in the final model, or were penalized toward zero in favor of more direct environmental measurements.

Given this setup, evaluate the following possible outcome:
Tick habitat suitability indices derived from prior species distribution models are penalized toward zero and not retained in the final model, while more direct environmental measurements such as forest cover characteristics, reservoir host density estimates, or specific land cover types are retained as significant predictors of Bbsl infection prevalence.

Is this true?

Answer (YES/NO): NO